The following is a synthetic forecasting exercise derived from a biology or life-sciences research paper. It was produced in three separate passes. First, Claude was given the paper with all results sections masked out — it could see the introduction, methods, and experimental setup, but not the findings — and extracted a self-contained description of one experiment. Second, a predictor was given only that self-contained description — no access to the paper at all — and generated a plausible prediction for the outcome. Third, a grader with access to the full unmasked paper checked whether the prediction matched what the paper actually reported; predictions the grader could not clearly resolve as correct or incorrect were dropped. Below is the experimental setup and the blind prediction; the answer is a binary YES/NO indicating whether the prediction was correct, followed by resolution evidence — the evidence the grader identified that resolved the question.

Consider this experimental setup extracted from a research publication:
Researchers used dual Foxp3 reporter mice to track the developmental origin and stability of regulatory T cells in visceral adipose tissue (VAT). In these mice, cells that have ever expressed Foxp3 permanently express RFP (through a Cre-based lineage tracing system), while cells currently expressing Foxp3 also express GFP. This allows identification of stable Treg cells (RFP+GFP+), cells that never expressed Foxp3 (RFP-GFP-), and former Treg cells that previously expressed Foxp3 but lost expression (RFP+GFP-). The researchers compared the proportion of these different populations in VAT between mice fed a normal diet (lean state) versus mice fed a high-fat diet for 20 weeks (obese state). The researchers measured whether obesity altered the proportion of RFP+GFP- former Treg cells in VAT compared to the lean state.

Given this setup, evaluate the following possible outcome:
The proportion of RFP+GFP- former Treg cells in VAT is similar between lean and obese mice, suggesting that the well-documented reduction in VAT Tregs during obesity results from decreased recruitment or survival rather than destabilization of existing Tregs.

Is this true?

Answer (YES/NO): NO